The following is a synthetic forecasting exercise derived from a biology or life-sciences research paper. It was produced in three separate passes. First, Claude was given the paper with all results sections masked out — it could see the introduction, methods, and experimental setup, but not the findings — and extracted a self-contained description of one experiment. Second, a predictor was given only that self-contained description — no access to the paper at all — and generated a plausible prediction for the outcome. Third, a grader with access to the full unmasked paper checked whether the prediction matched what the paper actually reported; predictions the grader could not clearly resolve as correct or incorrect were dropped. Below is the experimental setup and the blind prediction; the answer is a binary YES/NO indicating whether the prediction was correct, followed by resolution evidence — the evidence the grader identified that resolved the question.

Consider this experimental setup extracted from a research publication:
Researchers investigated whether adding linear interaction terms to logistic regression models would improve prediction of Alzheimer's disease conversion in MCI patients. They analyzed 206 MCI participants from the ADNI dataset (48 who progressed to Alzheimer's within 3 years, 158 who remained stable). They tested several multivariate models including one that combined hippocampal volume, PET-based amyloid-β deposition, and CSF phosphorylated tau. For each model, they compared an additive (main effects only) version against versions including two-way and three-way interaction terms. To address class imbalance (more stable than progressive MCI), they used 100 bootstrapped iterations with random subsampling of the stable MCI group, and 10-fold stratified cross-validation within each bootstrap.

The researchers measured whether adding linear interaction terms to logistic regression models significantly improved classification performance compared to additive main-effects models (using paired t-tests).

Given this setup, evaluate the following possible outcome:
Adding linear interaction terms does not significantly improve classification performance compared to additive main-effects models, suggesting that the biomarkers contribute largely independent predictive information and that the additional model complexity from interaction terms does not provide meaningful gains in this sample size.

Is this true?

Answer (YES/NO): YES